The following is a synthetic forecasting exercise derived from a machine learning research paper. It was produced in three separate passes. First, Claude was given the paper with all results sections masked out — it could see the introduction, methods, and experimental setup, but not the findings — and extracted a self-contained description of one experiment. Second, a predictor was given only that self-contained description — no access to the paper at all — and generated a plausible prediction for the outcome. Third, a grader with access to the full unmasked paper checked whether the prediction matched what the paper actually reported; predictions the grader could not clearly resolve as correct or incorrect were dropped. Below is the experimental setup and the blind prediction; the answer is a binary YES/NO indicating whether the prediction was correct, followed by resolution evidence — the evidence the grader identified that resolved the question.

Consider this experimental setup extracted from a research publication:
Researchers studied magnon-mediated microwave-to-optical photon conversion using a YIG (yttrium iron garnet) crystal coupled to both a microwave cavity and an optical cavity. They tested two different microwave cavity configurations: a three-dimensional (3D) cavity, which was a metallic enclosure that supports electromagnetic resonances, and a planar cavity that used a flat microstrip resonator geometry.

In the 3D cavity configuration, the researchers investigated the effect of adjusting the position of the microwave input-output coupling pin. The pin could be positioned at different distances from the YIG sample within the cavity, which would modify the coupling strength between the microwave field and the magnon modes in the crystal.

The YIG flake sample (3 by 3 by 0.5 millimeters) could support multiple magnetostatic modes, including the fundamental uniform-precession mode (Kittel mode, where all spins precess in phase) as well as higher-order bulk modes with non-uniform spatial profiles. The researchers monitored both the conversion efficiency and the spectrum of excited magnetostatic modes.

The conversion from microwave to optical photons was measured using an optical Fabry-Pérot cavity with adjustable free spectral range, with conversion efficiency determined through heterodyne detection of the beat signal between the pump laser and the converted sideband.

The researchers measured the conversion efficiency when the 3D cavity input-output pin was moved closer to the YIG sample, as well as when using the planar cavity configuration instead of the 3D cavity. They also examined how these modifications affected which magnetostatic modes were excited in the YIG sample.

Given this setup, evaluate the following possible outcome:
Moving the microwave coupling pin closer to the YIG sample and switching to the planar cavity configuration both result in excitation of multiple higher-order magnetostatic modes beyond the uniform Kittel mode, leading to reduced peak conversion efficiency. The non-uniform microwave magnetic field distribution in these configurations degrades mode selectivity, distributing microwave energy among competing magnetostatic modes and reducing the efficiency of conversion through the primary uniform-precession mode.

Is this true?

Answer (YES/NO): NO